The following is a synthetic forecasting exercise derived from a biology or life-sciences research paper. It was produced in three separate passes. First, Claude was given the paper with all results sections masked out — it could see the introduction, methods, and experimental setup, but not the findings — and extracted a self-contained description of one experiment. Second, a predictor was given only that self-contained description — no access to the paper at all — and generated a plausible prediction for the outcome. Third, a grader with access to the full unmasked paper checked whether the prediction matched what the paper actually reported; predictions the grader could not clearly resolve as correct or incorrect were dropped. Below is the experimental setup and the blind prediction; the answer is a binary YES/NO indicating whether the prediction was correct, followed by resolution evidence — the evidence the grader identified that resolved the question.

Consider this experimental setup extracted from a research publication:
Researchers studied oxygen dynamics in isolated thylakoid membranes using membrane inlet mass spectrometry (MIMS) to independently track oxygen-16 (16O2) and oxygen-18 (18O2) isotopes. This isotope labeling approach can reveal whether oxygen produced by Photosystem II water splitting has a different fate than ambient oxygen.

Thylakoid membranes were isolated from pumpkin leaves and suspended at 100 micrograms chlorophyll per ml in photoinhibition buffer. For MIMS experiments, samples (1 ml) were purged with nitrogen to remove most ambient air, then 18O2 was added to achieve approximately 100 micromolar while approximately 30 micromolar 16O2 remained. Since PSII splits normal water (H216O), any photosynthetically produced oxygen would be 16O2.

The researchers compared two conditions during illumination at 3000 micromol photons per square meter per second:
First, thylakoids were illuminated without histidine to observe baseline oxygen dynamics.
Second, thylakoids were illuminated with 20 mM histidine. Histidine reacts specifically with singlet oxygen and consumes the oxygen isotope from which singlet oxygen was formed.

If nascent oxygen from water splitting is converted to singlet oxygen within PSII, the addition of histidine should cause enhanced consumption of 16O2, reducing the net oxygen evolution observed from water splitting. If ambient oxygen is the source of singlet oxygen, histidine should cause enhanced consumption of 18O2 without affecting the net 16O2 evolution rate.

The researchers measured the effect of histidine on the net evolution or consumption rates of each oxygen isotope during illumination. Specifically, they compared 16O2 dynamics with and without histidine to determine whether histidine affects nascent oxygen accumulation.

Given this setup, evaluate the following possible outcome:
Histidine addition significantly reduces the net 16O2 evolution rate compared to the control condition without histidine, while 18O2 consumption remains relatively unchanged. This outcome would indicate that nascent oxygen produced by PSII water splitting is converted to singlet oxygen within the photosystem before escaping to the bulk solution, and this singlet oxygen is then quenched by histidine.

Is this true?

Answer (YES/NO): NO